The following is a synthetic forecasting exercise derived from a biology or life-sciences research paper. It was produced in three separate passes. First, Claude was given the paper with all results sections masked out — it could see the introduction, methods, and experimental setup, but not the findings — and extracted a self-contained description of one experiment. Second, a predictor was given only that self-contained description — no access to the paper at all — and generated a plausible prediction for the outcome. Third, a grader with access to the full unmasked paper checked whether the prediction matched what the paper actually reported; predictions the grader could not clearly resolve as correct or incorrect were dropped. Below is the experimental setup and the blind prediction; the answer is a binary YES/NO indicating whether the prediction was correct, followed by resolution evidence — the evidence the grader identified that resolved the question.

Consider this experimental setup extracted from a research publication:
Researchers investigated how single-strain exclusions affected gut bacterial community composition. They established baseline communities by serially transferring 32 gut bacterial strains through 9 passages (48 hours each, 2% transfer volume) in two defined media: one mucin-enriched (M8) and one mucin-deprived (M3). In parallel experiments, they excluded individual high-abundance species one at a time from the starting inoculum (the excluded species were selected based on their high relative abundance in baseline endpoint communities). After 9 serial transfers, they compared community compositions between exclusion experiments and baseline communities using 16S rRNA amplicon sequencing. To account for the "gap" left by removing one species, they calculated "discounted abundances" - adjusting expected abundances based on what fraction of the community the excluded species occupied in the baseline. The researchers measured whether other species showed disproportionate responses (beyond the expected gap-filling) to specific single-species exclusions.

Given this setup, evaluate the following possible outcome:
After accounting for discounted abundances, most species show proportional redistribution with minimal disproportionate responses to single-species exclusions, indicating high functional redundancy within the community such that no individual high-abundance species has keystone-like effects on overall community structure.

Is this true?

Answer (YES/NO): NO